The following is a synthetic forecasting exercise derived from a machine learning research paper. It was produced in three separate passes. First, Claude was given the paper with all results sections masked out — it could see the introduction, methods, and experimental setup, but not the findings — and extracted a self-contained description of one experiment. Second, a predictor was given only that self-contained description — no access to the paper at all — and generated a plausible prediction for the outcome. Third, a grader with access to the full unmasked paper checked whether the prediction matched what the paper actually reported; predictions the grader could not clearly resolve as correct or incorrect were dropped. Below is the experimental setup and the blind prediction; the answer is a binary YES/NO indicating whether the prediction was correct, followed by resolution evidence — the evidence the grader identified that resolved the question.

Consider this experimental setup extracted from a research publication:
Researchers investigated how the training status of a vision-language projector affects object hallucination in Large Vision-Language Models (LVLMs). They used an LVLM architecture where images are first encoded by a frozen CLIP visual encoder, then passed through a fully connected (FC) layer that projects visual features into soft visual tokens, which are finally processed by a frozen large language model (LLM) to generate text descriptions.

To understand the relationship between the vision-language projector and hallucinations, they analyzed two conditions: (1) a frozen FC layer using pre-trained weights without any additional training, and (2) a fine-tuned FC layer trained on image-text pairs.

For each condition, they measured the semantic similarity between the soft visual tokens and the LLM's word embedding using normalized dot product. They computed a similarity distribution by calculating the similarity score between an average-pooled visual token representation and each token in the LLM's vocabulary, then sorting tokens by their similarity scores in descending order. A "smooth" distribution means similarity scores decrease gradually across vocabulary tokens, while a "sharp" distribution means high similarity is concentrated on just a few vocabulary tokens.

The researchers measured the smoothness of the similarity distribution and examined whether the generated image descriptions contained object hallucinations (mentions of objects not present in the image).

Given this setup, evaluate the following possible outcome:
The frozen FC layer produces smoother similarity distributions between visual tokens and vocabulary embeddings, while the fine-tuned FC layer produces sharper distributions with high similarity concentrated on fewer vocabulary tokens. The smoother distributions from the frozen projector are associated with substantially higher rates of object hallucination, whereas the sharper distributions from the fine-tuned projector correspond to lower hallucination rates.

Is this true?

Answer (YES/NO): NO